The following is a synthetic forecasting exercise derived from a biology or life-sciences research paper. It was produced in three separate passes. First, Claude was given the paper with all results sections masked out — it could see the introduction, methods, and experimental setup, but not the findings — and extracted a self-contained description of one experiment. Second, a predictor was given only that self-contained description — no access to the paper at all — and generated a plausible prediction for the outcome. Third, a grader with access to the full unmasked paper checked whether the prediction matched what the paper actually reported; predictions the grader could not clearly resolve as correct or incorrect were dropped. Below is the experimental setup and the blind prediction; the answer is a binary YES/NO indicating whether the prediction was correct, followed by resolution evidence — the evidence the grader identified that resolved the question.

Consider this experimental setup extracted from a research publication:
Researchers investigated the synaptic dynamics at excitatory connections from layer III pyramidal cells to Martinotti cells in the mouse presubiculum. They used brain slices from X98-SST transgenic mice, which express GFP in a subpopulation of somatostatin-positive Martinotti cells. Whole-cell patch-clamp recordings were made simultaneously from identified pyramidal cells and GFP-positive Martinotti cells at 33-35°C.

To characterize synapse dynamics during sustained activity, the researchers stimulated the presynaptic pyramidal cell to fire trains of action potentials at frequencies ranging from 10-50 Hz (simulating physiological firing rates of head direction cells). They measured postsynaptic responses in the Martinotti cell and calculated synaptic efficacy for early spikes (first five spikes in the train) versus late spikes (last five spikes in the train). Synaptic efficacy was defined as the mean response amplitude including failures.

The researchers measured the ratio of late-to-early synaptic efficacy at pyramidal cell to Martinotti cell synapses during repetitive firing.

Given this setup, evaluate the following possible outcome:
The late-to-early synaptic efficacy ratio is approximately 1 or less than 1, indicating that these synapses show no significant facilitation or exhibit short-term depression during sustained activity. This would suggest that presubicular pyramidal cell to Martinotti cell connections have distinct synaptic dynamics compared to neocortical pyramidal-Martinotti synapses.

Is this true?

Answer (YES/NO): NO